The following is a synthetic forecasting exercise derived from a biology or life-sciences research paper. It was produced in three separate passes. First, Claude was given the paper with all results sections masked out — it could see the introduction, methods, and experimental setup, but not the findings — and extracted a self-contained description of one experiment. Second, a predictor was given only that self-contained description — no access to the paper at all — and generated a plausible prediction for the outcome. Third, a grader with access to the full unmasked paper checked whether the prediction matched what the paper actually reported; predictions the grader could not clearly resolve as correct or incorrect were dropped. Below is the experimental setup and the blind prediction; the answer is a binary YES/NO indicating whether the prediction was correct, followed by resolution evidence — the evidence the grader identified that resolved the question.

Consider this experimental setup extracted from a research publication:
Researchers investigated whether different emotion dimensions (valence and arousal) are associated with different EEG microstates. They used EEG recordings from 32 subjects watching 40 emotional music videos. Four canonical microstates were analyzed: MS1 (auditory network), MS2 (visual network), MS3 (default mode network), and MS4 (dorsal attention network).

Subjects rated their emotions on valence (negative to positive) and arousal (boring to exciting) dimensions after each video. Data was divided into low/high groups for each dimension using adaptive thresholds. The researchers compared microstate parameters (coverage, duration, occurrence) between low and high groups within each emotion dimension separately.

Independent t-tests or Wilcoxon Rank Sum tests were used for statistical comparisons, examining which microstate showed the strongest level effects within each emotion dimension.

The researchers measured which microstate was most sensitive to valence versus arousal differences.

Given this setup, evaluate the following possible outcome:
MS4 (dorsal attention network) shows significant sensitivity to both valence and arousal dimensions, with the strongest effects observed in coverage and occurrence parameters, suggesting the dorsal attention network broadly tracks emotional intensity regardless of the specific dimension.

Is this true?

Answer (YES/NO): NO